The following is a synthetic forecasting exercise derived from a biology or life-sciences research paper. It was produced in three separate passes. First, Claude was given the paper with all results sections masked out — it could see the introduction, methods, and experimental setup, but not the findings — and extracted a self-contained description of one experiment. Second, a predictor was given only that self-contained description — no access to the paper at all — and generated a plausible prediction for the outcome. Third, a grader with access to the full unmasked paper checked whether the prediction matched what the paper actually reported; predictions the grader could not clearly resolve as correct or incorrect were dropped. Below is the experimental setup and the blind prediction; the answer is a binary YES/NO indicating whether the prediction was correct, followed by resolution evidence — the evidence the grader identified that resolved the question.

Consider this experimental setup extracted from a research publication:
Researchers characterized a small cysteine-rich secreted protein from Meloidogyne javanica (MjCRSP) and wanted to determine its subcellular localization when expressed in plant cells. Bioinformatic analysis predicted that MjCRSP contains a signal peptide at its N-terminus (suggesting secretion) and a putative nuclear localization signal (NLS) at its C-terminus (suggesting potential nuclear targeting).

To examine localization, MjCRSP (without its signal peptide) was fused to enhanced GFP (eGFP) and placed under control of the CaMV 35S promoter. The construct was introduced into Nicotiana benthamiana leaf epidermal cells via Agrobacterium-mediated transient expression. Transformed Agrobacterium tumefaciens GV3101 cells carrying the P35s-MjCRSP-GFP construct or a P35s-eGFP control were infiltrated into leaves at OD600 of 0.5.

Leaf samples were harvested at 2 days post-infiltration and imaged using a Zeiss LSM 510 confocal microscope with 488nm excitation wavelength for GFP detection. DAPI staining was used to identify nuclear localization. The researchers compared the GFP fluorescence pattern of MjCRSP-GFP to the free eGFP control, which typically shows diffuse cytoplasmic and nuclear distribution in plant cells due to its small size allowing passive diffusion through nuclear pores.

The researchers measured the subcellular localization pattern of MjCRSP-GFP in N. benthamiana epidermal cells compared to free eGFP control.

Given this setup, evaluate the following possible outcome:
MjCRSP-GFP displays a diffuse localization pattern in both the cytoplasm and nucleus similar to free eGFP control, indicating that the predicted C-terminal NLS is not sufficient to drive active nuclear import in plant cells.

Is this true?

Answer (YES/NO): NO